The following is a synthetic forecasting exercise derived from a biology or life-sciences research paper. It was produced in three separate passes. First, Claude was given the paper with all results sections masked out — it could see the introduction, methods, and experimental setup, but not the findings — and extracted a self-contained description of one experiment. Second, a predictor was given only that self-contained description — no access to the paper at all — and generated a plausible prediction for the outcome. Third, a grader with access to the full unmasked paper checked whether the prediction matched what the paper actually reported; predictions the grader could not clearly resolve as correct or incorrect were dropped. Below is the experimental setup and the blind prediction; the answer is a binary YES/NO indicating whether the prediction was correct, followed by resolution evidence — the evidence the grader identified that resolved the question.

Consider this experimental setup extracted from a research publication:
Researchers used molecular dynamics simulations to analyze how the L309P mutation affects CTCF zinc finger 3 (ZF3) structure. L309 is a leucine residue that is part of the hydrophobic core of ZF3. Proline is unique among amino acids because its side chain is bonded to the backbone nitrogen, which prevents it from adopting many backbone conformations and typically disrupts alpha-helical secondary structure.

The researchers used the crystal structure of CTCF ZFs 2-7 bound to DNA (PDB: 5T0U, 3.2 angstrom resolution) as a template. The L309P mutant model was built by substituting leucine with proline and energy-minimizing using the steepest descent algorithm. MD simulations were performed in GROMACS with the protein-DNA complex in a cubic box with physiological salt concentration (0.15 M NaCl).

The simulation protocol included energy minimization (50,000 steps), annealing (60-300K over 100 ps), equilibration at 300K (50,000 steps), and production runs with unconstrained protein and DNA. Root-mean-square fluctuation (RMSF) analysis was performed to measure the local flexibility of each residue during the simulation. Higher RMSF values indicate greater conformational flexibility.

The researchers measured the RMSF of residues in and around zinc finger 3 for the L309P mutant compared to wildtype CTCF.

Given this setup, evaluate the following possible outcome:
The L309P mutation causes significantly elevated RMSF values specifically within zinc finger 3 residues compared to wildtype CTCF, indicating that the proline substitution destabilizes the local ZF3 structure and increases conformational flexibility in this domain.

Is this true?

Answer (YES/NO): NO